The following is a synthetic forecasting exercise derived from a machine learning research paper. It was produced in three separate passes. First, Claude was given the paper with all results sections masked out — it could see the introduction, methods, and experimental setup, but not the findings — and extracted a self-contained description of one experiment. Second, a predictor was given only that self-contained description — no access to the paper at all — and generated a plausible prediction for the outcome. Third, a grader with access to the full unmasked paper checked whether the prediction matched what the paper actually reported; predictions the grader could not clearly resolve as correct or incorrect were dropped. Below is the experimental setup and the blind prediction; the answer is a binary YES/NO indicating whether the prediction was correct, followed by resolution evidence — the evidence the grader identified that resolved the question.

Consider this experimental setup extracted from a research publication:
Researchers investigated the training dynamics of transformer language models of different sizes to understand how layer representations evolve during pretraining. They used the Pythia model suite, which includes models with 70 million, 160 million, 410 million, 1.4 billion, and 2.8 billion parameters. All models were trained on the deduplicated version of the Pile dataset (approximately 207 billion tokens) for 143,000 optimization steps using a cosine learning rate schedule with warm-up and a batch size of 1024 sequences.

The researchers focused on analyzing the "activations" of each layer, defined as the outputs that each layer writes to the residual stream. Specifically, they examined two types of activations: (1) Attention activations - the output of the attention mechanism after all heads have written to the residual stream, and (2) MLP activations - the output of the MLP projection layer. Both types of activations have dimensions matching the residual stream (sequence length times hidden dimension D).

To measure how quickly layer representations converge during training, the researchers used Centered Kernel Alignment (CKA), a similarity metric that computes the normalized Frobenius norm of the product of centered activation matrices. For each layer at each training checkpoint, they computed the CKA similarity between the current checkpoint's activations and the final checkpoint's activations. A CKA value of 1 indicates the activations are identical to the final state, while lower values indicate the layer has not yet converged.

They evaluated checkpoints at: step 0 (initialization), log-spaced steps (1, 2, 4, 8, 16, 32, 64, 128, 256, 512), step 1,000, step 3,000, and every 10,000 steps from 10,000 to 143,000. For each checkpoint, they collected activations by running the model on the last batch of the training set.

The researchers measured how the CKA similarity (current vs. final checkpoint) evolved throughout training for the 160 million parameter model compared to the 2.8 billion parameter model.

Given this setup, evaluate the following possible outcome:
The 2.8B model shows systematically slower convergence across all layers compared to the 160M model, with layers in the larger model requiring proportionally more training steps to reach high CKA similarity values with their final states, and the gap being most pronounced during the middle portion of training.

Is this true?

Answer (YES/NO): NO